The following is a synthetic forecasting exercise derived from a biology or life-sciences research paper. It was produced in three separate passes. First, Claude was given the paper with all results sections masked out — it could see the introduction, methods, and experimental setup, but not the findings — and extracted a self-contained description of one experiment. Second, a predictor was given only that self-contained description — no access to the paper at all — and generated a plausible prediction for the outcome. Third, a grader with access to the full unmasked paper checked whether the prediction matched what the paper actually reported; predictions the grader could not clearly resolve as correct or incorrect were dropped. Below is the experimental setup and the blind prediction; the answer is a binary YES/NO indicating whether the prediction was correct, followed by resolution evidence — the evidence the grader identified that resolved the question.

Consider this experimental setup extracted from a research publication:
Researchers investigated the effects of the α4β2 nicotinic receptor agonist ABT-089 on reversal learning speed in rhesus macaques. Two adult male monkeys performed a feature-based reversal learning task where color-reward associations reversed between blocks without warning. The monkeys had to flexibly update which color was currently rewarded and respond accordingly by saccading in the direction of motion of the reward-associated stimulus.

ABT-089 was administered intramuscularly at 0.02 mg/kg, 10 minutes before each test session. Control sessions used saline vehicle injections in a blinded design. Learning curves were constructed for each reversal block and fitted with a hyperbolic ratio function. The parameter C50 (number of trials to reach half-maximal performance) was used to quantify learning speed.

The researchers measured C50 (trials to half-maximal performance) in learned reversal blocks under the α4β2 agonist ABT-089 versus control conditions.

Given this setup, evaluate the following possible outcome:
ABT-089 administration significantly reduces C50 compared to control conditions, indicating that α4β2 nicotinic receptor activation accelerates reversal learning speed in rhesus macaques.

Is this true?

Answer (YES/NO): NO